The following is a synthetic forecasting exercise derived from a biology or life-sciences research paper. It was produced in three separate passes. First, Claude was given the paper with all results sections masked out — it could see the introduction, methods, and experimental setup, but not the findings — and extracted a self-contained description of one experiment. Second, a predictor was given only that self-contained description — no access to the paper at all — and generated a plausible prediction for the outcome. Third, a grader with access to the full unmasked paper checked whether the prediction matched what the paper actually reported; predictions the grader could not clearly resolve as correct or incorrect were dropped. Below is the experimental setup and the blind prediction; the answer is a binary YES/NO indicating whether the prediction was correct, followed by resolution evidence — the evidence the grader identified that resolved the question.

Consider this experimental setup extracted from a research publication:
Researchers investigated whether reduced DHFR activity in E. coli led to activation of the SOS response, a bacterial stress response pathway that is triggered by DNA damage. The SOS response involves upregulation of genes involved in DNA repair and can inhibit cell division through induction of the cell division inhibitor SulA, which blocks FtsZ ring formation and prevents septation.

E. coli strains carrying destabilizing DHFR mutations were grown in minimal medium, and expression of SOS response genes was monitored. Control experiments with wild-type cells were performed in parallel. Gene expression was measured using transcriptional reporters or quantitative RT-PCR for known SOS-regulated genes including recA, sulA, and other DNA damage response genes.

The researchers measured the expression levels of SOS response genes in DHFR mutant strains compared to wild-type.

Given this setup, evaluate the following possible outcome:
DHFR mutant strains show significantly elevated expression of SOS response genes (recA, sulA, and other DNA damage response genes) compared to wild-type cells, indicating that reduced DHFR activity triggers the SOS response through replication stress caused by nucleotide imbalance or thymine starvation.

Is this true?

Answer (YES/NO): YES